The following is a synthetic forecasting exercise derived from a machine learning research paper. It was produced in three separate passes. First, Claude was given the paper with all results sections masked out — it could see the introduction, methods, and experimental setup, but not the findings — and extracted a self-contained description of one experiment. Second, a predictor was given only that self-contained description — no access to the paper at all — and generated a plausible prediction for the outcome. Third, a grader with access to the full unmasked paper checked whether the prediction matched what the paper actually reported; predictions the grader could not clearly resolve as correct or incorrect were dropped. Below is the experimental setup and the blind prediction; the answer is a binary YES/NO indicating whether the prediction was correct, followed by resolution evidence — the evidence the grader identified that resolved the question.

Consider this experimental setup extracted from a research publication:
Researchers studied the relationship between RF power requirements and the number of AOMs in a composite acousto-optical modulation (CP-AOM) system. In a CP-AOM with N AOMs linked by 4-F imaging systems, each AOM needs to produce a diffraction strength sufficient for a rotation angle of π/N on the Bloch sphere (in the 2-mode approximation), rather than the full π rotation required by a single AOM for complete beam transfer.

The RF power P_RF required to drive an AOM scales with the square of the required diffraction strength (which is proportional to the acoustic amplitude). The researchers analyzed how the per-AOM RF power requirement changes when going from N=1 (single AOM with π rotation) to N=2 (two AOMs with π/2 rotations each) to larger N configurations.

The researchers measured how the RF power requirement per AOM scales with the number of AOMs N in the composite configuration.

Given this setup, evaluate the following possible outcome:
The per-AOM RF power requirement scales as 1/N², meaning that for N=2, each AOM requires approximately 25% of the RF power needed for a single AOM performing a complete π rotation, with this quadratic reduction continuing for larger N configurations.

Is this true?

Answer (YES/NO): YES